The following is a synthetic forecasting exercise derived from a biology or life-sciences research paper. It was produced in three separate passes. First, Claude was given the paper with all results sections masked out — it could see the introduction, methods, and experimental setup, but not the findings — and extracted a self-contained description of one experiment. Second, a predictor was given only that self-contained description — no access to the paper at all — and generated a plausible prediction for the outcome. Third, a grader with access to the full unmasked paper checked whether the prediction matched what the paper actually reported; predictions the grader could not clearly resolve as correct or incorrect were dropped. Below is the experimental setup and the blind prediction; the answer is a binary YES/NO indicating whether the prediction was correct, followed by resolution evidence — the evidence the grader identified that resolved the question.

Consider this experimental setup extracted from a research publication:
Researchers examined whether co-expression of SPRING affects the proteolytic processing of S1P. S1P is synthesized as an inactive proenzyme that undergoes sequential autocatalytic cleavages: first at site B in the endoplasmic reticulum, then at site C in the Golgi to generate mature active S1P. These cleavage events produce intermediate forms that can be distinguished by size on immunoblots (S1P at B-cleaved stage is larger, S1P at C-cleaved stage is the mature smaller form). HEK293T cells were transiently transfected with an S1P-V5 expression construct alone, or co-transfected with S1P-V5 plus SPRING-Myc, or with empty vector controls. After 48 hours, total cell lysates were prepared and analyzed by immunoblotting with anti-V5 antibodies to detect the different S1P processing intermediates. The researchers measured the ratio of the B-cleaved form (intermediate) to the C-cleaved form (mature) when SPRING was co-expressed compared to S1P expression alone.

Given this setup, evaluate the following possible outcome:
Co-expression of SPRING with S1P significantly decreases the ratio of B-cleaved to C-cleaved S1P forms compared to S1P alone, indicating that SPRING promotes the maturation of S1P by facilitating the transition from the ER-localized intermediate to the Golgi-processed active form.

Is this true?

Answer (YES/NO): YES